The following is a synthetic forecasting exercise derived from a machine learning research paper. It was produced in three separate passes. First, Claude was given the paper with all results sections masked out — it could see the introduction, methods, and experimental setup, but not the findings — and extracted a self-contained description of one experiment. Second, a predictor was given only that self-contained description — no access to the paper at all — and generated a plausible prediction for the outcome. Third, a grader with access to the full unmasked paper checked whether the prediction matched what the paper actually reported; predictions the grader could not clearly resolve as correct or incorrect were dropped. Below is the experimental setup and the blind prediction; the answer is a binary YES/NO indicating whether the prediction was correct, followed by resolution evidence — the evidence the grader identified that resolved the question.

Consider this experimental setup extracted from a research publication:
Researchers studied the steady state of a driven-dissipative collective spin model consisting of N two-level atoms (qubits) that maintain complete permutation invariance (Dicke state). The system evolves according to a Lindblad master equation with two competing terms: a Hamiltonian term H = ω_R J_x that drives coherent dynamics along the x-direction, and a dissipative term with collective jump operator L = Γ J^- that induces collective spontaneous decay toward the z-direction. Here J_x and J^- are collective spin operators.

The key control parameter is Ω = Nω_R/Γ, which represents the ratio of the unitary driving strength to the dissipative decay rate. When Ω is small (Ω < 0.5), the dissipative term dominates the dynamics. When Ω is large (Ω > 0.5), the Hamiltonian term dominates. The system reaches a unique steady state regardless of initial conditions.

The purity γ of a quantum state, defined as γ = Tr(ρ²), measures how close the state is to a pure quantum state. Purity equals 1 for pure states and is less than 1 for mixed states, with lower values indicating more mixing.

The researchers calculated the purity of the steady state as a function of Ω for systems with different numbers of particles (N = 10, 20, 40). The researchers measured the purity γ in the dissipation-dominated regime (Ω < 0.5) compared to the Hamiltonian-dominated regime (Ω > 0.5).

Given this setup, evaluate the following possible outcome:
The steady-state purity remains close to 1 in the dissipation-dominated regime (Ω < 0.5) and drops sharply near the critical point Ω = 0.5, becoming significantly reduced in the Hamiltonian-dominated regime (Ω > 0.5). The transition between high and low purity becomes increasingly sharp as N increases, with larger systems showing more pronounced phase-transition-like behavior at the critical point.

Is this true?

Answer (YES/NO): YES